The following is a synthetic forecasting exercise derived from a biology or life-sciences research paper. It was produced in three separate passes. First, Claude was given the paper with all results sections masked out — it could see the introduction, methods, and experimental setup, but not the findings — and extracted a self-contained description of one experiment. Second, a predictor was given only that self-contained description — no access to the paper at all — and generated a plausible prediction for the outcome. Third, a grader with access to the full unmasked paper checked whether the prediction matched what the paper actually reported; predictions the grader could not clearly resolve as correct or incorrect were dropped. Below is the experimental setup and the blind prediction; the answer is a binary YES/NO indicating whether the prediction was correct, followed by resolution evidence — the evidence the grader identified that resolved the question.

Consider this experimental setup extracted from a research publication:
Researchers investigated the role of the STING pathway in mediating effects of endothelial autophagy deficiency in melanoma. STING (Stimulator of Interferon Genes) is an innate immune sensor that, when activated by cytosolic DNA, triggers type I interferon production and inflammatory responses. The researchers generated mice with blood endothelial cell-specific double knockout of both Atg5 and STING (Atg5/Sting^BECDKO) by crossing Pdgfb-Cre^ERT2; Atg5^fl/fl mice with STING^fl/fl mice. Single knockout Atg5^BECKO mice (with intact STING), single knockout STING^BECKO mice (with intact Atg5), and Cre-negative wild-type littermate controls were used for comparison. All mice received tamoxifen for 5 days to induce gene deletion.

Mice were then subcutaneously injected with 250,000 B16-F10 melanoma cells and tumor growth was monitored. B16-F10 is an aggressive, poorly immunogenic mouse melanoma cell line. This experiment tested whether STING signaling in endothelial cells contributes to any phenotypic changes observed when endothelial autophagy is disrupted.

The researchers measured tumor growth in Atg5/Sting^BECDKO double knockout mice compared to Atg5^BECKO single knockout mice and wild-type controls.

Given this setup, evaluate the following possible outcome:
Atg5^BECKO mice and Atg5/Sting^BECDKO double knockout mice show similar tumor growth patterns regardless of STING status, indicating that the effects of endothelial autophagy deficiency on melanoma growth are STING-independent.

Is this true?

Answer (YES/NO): YES